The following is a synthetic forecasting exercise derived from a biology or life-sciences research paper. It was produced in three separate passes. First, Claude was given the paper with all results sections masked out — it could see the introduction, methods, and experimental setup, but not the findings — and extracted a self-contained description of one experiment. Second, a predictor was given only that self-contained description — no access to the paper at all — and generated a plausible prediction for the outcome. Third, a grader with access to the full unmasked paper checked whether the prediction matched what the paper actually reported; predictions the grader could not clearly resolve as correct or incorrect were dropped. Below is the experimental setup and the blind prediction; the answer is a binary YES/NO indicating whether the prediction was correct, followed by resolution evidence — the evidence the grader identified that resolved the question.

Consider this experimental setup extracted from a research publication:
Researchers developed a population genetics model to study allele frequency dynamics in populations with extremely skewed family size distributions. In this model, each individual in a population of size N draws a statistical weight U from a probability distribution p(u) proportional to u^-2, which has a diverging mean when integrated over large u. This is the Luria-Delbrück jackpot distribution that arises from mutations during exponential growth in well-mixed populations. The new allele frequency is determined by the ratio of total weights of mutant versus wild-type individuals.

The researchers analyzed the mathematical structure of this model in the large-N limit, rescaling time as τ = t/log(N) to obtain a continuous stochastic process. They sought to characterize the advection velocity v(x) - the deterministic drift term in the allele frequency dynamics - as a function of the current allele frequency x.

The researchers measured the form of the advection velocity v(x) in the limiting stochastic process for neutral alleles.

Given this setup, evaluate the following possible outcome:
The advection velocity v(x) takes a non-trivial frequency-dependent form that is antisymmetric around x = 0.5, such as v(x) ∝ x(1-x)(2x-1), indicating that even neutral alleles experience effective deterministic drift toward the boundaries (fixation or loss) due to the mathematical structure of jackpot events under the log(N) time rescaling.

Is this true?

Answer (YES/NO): YES